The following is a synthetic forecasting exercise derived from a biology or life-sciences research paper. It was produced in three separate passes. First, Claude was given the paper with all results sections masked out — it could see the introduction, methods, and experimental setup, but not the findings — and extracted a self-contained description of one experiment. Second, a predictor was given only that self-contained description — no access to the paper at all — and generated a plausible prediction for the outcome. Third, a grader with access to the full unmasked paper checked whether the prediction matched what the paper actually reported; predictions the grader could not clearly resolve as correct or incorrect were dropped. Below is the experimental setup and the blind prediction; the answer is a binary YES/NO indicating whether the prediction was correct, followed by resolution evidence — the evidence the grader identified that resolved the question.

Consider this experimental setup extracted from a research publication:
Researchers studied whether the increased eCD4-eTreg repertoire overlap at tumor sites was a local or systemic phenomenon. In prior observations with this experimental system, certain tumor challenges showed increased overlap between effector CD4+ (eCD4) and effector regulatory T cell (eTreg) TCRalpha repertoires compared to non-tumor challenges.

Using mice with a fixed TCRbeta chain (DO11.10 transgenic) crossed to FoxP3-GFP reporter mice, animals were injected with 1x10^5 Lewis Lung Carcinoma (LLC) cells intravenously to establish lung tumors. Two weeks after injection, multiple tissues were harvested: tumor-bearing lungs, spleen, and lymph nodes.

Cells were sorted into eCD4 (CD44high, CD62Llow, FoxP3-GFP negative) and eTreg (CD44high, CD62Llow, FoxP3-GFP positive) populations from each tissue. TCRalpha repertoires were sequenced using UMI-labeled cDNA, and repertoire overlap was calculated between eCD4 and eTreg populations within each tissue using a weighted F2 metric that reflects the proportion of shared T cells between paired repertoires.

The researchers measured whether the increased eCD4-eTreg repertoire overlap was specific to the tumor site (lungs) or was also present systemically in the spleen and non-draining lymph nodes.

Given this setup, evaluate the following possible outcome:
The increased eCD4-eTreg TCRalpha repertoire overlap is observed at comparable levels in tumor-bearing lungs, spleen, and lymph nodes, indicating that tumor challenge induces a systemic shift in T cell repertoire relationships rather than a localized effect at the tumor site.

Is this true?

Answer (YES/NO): NO